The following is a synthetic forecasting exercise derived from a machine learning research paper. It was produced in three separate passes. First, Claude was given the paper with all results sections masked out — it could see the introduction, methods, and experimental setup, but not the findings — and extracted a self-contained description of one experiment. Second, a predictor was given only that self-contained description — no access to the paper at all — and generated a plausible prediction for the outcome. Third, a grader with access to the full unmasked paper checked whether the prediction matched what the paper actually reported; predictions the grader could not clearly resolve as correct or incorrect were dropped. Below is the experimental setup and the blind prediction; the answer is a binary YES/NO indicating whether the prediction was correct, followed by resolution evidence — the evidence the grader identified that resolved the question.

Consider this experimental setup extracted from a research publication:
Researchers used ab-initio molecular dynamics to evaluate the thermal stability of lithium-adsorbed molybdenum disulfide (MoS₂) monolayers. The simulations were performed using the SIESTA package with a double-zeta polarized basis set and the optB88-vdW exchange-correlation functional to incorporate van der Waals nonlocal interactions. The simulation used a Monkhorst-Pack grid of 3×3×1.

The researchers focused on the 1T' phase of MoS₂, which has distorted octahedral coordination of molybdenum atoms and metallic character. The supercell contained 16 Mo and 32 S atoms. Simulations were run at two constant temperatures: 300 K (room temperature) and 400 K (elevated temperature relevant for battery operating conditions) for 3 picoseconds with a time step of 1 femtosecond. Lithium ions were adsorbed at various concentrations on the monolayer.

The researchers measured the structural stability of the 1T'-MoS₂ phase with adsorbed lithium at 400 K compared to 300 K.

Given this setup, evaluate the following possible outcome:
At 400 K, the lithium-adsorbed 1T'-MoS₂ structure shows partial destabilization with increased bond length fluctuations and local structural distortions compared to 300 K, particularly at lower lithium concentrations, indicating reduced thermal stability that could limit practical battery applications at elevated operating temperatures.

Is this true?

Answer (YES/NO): NO